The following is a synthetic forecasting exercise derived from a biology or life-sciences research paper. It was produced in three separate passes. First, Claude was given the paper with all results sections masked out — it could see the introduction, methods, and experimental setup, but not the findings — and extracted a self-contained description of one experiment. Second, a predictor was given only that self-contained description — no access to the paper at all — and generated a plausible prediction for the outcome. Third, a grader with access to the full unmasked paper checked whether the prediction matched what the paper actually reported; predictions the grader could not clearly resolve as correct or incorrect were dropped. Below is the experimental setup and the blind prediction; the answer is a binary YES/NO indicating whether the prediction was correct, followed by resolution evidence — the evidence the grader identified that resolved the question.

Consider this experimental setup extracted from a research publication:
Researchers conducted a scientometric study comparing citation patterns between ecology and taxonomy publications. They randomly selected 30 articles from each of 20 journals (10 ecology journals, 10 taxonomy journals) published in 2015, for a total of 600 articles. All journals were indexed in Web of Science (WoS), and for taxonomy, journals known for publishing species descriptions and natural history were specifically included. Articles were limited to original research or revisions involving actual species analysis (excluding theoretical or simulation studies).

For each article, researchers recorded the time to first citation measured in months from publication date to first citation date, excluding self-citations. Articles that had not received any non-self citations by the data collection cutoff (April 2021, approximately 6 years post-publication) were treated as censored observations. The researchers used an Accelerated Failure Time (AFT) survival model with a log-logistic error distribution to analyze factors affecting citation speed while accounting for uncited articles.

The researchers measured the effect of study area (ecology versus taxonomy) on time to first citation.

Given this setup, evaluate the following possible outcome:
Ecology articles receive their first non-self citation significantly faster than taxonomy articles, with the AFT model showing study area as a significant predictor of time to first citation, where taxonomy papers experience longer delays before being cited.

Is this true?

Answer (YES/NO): YES